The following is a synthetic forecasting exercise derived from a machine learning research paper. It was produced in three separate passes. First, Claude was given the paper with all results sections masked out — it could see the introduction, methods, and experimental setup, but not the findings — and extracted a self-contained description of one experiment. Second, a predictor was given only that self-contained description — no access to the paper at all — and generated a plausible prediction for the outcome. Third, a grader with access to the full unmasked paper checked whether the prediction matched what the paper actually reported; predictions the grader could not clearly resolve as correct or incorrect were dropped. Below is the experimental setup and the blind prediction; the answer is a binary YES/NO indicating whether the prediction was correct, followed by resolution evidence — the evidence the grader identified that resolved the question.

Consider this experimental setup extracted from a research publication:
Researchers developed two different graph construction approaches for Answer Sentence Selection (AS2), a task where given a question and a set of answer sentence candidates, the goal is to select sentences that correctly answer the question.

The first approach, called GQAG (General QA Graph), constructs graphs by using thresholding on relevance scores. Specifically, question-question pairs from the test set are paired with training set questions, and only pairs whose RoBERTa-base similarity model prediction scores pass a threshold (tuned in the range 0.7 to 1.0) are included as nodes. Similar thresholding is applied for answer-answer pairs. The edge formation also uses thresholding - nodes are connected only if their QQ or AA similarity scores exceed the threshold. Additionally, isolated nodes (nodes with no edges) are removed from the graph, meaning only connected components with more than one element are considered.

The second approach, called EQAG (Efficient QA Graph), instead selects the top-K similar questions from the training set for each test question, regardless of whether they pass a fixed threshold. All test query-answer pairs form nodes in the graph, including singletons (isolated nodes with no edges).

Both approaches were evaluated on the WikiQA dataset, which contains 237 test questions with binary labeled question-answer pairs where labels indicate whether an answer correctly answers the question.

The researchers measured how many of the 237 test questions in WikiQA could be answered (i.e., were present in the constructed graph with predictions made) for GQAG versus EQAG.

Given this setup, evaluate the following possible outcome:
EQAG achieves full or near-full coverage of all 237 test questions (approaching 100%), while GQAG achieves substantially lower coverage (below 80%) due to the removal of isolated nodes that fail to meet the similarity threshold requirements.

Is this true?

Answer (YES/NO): YES